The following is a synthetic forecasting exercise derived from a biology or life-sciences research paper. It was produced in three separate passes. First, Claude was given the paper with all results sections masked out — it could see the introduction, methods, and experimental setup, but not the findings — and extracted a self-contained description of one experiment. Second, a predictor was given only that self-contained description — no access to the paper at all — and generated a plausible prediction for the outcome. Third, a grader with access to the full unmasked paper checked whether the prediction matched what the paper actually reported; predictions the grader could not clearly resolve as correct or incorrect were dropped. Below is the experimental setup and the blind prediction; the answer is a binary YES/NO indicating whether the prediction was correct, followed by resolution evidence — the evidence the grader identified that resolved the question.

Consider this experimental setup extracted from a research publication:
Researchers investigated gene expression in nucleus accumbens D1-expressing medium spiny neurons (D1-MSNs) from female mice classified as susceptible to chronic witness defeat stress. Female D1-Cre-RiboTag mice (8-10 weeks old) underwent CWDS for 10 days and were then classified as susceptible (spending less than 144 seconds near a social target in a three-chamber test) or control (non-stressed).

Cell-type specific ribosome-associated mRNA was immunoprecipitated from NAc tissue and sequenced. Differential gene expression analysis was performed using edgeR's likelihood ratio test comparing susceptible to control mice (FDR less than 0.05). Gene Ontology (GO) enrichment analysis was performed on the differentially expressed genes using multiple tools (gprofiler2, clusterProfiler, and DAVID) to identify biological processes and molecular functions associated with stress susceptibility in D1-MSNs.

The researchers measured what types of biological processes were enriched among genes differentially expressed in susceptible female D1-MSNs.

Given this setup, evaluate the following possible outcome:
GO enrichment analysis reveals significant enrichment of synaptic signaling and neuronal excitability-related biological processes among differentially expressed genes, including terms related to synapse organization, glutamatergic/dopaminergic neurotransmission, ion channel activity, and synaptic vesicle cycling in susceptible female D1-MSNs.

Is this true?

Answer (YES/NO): NO